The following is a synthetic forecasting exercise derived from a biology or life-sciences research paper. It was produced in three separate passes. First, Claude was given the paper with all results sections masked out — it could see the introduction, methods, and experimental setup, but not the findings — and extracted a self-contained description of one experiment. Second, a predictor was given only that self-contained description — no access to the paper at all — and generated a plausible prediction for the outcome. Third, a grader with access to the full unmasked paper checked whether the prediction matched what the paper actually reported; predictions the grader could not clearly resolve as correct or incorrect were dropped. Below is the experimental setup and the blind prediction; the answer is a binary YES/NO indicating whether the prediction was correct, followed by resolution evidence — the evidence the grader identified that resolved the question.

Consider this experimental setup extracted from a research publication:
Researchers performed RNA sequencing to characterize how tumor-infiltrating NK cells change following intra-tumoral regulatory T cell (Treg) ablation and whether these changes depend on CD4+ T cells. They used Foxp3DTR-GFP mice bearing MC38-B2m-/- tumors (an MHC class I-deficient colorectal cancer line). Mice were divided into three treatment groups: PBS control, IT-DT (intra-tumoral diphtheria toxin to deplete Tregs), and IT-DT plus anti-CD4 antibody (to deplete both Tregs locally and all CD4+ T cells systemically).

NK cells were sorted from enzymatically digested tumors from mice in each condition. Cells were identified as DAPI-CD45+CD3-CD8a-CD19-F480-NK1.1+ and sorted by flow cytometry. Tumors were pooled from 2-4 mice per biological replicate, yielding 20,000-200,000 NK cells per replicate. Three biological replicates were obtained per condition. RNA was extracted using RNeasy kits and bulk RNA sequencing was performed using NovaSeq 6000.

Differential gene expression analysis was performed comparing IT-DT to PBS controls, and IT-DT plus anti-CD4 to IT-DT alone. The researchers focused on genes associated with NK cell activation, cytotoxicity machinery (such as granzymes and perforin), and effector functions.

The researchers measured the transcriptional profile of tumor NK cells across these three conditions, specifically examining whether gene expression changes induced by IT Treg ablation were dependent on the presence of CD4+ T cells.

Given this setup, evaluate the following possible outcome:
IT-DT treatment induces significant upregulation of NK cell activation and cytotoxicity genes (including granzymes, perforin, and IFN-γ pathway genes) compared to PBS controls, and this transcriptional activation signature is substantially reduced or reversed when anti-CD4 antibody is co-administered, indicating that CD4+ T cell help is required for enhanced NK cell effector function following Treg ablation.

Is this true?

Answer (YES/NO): NO